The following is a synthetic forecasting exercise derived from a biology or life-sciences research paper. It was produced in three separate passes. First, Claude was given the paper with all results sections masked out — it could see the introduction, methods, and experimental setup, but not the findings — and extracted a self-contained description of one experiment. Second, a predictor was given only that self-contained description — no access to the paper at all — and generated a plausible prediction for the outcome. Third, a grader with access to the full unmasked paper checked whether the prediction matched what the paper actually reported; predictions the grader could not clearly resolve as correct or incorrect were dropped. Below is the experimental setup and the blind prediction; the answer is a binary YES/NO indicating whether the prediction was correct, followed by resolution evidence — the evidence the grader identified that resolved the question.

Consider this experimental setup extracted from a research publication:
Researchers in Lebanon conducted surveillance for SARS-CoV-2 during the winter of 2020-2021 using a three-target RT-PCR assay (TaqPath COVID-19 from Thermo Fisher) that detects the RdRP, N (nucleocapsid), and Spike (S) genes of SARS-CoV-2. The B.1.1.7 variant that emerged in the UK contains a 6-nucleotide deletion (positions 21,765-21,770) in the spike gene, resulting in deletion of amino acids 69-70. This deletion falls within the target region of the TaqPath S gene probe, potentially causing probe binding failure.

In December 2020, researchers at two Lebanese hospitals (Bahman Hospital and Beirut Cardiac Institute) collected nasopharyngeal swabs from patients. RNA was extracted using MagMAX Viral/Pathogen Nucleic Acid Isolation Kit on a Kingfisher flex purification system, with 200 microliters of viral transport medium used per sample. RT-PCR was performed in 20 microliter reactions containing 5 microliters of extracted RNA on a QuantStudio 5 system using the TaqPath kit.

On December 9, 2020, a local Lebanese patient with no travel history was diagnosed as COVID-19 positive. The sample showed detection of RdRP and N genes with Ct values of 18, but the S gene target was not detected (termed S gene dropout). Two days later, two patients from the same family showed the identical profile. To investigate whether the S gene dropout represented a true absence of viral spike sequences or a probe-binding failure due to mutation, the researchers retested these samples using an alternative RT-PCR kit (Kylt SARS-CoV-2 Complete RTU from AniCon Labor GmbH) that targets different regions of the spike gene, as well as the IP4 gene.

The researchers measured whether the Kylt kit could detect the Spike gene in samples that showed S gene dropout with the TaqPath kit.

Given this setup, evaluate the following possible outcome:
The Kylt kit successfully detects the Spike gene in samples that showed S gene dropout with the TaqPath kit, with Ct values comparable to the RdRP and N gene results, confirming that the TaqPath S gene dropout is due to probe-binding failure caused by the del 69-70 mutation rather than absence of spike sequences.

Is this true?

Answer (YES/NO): NO